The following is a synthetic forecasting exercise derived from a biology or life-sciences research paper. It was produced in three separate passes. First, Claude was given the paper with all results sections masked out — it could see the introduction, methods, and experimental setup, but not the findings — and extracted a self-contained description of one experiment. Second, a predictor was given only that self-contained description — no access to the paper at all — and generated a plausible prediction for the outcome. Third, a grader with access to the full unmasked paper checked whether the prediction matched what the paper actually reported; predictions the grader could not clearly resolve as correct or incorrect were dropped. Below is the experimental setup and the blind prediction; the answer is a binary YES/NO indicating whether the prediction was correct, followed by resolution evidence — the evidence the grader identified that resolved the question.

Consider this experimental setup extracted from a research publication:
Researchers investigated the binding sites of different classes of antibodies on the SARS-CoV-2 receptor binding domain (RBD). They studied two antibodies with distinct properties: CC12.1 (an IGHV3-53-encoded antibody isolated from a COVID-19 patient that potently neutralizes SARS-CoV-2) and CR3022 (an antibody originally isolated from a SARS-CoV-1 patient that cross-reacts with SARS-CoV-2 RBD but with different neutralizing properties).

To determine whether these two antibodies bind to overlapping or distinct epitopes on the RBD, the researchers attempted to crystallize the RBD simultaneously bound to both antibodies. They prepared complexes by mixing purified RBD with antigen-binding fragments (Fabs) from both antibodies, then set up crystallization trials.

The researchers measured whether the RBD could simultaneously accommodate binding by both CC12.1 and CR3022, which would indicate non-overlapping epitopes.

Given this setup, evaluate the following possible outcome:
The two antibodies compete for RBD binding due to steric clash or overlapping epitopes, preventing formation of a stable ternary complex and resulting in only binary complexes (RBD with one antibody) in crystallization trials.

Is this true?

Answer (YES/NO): NO